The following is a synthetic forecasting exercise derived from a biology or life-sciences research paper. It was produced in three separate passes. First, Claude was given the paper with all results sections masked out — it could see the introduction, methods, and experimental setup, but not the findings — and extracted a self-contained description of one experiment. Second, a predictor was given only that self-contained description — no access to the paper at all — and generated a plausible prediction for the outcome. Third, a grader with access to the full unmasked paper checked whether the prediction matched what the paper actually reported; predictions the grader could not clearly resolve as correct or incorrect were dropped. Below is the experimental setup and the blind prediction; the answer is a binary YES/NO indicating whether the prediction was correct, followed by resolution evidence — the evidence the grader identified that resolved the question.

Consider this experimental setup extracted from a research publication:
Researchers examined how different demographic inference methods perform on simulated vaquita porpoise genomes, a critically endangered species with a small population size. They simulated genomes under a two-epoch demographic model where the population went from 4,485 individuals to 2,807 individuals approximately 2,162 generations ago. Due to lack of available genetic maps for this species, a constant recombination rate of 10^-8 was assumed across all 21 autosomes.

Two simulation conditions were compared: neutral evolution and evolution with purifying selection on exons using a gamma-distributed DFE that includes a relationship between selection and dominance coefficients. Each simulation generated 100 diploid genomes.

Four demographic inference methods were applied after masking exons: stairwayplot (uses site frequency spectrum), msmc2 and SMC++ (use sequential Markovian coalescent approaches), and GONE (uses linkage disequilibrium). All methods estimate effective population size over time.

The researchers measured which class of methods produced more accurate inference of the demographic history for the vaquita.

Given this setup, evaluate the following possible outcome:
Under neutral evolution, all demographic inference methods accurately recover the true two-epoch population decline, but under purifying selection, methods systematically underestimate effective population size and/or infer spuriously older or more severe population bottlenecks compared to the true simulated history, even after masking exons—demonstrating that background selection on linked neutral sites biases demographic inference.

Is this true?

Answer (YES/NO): NO